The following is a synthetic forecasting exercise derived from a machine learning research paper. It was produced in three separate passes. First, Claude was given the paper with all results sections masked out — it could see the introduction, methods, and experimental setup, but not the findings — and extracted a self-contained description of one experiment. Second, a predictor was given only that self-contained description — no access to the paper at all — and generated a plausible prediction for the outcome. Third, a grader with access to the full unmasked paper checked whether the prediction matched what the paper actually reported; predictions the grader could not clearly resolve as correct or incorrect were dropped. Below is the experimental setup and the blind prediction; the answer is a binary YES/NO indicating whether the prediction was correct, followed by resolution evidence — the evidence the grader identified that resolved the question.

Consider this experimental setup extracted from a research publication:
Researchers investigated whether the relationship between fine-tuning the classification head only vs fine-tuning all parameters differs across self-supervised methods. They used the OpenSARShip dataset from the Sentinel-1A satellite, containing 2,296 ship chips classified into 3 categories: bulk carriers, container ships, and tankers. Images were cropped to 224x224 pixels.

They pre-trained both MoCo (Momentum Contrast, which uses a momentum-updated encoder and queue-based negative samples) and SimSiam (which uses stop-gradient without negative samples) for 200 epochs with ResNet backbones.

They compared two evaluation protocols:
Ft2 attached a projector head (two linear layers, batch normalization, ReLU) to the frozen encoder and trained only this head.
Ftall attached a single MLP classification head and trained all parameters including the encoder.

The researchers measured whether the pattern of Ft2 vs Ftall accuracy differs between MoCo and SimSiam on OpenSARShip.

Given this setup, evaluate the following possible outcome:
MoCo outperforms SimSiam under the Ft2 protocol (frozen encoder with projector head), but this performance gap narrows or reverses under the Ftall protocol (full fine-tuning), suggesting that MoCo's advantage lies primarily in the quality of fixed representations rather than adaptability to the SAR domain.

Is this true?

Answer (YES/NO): YES